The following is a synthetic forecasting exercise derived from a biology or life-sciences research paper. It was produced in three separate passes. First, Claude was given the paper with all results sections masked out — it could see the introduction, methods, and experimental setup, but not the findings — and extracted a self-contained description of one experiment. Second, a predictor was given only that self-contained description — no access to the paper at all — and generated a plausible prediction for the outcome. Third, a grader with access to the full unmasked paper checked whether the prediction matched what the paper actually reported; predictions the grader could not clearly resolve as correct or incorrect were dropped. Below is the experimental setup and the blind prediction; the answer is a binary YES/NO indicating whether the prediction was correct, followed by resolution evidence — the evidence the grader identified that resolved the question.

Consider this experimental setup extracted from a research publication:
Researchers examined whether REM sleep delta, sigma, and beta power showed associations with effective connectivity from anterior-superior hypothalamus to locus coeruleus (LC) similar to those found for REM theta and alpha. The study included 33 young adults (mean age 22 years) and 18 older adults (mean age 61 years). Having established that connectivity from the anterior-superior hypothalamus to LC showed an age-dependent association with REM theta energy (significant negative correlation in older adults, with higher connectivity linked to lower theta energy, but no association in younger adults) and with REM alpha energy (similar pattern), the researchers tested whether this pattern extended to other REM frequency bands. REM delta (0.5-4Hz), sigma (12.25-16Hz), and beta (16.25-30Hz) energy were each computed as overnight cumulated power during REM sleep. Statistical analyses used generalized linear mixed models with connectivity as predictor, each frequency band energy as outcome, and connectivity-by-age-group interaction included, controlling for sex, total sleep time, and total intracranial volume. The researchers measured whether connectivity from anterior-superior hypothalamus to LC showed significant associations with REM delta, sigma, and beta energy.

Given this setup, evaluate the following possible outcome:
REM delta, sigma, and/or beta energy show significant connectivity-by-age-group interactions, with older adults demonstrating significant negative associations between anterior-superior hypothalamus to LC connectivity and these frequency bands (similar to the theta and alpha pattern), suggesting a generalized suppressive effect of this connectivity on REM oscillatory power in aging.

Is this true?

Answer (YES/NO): NO